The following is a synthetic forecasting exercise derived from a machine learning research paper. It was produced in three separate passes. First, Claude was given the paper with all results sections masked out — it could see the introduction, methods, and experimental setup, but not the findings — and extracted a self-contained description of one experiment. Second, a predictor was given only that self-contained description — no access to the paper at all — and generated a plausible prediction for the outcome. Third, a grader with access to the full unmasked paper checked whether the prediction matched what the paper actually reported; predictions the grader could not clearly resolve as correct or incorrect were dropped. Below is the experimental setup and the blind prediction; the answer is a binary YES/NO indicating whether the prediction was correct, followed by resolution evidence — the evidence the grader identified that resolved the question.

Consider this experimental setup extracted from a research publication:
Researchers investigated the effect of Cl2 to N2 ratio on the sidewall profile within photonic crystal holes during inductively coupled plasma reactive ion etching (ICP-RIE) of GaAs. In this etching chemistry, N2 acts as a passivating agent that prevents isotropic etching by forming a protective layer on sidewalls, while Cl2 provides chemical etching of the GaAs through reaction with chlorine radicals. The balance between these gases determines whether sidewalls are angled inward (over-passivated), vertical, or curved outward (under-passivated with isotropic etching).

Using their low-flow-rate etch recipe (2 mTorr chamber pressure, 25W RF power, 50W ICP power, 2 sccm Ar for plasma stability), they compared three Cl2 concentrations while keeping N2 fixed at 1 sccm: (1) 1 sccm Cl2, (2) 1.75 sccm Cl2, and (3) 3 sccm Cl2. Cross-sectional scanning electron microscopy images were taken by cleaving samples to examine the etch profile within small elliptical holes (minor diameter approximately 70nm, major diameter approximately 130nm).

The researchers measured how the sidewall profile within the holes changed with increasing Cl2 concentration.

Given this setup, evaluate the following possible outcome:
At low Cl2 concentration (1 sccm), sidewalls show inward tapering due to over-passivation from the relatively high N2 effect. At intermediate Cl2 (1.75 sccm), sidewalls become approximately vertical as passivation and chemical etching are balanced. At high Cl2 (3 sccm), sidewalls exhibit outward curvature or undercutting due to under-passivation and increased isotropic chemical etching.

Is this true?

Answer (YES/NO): NO